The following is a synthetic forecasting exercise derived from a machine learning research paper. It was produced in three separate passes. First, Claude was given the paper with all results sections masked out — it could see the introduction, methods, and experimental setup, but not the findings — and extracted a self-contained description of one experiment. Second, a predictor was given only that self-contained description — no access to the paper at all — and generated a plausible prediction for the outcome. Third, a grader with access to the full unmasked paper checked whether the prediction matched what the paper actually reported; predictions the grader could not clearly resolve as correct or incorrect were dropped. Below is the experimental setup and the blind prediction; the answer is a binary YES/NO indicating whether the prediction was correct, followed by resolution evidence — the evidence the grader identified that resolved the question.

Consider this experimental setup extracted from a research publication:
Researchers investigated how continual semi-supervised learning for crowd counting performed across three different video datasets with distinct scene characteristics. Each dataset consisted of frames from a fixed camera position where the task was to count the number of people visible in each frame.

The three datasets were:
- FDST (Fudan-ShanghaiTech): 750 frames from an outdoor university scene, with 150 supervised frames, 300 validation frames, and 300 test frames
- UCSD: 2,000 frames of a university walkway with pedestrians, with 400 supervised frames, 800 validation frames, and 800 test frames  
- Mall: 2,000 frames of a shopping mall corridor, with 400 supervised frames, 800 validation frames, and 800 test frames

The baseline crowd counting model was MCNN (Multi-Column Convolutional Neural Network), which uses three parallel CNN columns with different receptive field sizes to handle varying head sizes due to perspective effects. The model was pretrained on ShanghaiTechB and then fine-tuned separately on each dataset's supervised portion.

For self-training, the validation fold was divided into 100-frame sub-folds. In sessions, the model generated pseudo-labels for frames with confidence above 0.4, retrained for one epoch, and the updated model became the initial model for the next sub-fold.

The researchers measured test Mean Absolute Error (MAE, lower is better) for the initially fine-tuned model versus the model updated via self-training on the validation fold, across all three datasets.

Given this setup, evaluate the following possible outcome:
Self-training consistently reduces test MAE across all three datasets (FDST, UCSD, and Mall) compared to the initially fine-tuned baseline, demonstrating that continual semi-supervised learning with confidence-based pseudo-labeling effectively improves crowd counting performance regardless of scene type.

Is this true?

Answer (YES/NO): NO